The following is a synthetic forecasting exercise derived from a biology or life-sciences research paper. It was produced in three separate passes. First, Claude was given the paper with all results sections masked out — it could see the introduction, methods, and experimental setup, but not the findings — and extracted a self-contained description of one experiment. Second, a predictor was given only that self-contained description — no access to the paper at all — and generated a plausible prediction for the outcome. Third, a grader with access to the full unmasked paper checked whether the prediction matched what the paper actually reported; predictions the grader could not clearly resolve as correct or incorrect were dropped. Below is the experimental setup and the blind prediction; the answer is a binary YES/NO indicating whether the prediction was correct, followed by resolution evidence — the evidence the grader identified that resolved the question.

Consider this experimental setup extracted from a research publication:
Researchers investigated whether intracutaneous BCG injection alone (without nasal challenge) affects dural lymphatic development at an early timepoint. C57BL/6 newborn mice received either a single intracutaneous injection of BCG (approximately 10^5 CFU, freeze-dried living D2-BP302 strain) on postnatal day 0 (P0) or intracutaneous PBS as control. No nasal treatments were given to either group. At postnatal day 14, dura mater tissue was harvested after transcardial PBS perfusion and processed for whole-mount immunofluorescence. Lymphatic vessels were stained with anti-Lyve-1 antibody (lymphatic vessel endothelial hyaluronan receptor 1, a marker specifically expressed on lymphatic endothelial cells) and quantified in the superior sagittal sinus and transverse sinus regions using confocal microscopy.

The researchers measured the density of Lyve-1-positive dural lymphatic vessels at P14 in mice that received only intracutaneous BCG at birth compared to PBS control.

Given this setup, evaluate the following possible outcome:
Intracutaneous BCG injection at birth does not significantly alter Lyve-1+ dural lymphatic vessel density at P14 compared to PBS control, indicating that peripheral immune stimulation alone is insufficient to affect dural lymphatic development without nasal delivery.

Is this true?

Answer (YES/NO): YES